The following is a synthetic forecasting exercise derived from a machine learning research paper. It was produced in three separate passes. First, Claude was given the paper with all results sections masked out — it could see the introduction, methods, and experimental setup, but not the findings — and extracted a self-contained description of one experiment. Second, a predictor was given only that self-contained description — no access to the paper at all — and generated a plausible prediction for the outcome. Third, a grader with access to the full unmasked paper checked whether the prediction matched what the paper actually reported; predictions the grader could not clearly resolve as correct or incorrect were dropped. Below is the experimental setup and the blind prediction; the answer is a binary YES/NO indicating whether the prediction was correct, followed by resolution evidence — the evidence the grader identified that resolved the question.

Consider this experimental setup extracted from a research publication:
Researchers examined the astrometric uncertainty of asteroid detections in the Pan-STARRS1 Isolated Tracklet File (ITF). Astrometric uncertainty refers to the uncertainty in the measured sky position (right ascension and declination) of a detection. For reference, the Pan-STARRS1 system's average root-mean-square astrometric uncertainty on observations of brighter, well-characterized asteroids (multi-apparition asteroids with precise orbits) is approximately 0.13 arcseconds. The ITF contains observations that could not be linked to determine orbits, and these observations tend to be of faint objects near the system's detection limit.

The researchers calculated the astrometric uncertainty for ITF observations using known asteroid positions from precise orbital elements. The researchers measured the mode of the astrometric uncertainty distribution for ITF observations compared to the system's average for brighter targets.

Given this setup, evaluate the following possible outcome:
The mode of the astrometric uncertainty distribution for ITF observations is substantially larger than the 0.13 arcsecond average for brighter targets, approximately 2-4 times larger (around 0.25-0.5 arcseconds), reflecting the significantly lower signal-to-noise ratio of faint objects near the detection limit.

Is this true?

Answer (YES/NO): NO